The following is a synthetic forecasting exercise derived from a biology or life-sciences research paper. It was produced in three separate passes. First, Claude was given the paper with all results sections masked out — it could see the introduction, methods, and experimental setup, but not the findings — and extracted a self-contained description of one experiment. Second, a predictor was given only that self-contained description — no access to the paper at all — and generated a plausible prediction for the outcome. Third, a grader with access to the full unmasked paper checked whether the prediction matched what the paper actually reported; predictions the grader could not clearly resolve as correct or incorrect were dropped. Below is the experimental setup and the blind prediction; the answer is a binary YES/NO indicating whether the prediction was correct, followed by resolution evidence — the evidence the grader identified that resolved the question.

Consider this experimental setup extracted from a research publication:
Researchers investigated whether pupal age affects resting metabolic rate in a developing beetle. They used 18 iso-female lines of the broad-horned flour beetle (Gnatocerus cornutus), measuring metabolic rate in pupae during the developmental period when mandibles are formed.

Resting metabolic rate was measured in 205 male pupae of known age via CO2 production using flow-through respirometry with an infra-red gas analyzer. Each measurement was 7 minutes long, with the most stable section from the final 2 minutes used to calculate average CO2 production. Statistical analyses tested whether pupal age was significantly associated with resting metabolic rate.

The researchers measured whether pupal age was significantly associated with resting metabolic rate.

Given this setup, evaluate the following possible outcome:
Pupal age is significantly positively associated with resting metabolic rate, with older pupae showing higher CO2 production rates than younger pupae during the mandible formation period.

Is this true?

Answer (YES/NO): YES